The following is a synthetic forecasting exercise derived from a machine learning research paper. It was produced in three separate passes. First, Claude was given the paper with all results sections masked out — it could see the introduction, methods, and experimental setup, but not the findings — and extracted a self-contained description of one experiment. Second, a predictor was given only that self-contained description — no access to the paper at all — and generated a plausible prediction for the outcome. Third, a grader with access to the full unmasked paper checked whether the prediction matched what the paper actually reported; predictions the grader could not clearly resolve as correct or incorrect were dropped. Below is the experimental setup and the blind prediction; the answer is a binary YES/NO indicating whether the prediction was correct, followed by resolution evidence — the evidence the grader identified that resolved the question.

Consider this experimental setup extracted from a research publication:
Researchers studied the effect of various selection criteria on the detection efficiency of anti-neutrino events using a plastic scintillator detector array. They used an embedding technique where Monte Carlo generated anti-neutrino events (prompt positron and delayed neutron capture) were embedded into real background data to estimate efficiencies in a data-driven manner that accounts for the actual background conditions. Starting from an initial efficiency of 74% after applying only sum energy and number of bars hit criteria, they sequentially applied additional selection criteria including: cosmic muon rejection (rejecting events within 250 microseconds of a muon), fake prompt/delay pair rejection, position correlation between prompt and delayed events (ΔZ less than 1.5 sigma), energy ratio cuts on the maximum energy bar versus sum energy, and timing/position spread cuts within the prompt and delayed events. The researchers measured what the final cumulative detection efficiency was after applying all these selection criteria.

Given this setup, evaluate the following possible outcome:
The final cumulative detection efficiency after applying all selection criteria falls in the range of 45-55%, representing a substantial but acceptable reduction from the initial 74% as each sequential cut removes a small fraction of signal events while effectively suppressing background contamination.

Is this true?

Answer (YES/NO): NO